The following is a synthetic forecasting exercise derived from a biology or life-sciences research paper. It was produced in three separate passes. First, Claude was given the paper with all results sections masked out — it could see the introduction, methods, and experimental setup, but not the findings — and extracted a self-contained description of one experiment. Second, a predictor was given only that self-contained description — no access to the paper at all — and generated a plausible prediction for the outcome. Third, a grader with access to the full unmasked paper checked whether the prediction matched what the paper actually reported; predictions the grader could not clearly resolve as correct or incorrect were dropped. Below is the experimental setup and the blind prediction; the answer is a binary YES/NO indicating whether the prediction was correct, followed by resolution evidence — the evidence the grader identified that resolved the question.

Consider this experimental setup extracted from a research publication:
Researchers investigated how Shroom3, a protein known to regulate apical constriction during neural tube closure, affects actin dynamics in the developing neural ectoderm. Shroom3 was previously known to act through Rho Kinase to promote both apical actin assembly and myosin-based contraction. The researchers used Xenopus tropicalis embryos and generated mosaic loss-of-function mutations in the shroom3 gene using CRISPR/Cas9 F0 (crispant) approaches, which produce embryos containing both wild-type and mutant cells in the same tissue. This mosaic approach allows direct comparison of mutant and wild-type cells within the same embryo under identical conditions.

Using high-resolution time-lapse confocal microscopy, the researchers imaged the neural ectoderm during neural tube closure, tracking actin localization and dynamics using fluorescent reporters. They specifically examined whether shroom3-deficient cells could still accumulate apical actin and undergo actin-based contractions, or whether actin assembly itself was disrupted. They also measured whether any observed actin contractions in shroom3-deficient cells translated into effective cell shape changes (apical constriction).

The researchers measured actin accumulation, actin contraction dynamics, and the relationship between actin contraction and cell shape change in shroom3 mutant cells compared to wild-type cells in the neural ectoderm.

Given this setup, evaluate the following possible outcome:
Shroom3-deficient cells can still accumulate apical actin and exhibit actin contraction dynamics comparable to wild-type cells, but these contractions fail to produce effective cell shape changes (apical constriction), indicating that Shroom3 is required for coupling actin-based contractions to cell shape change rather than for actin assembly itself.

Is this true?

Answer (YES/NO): NO